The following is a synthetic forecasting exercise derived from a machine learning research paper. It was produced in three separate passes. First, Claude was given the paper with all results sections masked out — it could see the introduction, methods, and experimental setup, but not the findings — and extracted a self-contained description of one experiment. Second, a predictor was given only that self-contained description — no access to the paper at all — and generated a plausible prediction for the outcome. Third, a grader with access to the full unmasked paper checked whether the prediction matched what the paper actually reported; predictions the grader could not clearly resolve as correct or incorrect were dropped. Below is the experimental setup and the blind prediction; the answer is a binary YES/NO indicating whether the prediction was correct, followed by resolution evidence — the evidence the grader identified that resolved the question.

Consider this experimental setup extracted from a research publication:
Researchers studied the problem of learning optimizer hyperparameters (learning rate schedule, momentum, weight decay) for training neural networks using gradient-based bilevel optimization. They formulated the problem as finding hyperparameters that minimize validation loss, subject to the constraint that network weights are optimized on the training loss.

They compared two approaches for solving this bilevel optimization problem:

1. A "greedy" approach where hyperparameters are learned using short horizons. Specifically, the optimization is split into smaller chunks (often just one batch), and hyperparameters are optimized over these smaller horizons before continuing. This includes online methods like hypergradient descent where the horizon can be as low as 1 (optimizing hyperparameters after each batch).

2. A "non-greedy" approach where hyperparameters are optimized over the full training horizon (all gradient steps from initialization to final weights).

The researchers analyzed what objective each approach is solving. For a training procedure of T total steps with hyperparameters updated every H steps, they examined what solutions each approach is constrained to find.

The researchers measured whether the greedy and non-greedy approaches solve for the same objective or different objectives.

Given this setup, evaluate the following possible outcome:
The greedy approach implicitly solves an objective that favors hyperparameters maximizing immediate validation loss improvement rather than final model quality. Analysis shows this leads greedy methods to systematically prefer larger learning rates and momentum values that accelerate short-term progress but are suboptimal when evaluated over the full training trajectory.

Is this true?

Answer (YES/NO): NO